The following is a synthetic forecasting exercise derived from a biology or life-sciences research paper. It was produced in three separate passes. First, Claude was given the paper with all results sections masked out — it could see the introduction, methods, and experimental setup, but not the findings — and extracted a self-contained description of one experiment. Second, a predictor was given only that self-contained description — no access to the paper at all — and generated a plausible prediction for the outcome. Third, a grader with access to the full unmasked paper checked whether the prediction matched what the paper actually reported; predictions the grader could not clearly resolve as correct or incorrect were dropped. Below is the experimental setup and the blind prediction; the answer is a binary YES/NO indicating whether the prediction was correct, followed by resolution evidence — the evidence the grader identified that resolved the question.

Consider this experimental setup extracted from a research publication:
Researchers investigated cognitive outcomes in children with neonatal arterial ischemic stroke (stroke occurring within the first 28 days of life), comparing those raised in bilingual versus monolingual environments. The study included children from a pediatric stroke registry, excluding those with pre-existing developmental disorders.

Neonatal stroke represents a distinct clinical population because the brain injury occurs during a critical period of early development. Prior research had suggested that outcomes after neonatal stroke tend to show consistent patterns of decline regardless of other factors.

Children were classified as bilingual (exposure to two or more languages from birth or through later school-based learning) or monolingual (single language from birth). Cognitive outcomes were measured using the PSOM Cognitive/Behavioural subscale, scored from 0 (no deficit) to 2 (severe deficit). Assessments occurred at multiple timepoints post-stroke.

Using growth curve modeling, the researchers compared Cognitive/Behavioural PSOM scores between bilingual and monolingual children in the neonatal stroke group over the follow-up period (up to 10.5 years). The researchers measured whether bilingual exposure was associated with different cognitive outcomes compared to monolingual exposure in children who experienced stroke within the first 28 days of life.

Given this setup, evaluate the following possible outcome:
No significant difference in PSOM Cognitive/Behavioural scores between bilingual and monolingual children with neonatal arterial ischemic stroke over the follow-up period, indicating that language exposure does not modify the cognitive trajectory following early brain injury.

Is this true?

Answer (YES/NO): YES